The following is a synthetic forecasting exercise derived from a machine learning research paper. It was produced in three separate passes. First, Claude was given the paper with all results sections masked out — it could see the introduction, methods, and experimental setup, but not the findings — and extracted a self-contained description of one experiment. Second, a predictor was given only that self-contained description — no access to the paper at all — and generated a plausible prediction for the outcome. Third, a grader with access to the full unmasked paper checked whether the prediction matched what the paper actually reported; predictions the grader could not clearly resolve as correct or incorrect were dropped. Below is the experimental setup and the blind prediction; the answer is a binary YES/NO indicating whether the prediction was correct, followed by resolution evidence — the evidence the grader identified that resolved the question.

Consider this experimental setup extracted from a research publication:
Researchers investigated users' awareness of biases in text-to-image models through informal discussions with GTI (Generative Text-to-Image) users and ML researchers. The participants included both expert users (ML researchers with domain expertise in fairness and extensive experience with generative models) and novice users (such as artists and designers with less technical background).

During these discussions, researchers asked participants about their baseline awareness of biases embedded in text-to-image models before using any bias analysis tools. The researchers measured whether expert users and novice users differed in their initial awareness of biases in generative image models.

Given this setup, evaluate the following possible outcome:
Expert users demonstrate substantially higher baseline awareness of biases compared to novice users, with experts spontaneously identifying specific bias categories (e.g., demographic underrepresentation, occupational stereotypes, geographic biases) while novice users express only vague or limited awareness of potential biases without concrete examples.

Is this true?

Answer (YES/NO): NO